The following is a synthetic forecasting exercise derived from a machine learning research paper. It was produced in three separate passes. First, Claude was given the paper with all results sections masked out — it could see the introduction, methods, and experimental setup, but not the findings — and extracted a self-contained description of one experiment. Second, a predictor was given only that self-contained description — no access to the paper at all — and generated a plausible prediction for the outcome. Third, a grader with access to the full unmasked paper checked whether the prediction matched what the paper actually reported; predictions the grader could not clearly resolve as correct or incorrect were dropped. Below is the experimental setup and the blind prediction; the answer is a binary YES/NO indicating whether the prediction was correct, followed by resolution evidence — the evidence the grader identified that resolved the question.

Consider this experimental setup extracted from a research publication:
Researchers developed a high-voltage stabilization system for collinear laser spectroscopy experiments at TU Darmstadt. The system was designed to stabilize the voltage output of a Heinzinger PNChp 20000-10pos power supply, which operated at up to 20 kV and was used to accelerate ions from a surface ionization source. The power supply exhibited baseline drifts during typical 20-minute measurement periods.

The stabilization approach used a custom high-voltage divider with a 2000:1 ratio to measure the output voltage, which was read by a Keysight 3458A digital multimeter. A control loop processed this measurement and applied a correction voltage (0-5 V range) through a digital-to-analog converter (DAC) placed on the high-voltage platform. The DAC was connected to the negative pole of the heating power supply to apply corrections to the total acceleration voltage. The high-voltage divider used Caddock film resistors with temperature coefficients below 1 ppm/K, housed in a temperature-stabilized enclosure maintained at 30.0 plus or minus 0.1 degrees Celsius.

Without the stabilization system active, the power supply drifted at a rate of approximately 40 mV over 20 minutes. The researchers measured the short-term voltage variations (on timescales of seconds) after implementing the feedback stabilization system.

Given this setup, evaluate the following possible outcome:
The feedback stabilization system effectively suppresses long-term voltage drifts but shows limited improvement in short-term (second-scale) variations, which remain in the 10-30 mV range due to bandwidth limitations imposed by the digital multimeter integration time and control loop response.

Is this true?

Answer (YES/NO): NO